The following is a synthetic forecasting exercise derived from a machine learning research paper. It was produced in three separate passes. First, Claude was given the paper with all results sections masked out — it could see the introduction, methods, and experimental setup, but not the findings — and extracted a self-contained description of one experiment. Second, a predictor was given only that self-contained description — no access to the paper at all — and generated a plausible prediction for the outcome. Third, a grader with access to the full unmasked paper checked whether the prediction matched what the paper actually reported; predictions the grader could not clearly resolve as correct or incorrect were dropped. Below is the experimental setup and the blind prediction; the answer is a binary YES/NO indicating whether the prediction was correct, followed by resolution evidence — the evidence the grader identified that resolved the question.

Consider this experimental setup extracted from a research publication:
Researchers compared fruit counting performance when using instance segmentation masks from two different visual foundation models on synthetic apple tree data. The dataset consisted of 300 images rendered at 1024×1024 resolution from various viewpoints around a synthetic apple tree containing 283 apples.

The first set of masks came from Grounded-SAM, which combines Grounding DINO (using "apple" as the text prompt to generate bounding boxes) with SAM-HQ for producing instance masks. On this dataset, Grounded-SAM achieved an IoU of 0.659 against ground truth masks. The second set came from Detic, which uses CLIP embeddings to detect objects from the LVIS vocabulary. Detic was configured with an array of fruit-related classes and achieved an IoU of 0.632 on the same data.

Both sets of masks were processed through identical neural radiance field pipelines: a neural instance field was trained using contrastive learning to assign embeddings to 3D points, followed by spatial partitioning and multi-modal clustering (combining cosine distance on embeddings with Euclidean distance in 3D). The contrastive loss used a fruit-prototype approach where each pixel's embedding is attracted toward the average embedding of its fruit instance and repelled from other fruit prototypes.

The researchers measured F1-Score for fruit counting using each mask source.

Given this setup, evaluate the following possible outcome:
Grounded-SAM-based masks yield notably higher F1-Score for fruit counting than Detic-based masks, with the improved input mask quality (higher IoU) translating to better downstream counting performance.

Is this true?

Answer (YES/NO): NO